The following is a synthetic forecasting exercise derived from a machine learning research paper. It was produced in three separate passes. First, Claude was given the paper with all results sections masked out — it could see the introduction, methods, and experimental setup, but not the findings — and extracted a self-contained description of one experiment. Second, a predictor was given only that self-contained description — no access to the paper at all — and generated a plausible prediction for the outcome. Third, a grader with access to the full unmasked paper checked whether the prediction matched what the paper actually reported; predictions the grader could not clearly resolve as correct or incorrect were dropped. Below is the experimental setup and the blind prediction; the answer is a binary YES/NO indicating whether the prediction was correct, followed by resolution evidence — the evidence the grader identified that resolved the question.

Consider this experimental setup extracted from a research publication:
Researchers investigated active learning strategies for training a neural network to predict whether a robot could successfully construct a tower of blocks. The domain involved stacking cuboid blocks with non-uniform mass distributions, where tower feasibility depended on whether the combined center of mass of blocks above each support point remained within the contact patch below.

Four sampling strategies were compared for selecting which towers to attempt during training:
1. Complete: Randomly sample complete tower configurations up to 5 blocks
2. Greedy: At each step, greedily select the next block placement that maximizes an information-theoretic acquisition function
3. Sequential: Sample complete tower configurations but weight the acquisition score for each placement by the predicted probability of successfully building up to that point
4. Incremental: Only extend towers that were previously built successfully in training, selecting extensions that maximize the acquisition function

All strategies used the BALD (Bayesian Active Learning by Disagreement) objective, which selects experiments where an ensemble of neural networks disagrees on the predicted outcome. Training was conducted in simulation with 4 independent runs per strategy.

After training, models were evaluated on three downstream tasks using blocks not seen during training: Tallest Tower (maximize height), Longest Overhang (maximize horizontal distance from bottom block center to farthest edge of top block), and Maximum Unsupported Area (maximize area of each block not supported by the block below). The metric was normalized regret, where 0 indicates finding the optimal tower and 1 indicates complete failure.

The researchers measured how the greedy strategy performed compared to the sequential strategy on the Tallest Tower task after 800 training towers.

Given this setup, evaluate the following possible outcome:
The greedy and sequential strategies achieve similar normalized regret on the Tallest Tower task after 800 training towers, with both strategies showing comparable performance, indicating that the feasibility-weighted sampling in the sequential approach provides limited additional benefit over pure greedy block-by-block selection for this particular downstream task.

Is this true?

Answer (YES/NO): NO